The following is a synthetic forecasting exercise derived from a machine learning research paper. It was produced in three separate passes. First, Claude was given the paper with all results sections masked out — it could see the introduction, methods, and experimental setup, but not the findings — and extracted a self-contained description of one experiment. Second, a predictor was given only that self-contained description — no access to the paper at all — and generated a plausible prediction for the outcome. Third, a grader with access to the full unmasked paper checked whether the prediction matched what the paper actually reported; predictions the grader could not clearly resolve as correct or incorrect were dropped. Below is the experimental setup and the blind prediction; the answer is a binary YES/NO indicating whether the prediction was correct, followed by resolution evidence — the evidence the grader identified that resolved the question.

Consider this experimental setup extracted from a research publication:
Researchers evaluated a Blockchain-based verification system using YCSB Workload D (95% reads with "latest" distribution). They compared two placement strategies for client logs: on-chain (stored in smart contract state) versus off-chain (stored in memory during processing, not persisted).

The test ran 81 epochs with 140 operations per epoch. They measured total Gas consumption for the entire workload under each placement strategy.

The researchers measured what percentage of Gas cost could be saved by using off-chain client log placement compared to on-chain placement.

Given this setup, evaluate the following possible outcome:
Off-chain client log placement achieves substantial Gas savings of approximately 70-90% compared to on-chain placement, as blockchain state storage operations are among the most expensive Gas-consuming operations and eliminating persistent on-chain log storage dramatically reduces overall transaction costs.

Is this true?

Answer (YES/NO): NO